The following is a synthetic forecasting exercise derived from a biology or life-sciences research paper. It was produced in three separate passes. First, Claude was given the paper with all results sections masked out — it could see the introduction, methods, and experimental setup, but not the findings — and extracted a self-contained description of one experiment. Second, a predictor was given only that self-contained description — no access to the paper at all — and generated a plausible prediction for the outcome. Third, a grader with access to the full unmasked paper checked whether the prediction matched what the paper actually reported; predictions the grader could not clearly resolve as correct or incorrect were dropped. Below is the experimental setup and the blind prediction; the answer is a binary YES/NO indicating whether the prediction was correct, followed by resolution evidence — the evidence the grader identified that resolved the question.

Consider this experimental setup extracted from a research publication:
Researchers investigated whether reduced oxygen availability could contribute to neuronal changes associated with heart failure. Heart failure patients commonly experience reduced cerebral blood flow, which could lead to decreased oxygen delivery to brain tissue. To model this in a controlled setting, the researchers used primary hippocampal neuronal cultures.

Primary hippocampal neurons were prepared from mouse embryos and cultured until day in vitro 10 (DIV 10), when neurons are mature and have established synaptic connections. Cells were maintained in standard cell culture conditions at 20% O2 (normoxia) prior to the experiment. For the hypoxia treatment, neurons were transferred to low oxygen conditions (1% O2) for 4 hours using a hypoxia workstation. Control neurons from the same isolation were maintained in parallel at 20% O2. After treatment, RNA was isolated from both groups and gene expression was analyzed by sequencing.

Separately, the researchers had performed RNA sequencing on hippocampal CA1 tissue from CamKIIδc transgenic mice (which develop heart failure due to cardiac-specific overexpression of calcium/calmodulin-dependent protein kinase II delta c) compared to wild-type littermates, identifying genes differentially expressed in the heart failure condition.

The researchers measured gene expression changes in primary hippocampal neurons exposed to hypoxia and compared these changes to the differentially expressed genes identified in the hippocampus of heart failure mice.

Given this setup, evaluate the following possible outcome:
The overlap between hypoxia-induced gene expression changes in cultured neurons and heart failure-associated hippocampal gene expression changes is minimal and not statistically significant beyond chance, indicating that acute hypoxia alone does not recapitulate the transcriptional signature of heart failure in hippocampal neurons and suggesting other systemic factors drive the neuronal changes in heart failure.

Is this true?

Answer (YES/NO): NO